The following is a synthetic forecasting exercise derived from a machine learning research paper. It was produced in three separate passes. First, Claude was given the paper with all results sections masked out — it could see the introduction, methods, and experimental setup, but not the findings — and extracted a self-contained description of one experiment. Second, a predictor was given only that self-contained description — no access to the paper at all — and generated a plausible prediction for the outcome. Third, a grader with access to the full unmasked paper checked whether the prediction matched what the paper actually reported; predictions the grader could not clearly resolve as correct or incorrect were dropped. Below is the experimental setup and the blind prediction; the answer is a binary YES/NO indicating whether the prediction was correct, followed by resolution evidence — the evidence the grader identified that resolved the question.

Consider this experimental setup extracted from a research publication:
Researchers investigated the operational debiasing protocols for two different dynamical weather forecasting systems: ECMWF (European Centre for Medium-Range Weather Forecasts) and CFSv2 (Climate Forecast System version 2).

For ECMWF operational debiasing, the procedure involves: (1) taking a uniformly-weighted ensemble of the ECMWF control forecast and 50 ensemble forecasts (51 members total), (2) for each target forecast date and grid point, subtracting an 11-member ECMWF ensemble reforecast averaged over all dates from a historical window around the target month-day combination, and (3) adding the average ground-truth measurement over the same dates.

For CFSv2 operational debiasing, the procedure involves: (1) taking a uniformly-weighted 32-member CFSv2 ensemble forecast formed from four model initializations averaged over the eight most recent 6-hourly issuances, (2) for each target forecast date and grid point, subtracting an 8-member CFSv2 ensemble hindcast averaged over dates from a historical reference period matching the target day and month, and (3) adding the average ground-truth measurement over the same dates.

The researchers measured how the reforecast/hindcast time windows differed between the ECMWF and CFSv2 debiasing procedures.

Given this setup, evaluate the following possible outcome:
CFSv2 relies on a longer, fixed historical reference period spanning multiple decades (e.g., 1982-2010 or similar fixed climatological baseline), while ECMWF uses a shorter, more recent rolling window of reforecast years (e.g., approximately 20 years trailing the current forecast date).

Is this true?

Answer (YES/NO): NO